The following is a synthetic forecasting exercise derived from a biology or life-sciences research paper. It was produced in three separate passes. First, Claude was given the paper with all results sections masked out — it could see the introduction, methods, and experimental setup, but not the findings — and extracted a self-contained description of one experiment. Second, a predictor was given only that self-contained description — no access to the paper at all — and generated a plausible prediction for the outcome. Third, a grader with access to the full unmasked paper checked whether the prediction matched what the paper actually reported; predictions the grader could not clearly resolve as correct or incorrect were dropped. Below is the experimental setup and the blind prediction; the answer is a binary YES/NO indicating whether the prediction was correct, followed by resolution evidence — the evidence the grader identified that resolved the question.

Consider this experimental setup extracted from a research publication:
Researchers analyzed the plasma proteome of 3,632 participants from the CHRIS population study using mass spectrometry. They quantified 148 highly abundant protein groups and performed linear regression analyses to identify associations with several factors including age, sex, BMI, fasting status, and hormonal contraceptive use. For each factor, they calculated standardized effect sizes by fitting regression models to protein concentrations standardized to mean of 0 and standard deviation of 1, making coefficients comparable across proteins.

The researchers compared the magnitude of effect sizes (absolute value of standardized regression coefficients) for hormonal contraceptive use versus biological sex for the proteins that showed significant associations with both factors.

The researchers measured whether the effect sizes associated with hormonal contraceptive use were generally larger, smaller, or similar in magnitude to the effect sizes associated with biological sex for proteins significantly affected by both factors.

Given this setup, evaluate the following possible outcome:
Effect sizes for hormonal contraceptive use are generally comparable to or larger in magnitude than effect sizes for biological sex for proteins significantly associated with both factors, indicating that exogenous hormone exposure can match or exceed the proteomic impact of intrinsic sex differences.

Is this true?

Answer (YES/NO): YES